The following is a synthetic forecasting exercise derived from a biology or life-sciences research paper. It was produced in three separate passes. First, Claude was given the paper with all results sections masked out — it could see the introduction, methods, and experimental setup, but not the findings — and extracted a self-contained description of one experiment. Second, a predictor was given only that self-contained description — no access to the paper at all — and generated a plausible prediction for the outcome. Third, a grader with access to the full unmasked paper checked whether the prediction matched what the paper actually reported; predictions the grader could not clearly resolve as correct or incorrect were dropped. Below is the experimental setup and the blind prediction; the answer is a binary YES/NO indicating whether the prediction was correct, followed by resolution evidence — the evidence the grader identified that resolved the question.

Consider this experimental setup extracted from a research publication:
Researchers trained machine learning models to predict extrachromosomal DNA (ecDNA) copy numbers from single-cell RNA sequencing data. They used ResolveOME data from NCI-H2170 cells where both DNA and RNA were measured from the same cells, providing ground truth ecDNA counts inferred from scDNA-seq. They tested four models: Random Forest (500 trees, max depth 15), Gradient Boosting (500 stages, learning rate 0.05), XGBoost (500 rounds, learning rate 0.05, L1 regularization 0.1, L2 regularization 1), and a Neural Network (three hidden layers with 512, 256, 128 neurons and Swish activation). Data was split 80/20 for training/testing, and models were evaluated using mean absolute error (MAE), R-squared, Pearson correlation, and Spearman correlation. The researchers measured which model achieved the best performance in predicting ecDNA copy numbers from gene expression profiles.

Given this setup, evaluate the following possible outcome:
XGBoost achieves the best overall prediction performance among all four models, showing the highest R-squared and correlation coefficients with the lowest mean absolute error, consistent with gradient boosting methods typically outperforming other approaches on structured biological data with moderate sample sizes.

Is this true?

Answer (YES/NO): YES